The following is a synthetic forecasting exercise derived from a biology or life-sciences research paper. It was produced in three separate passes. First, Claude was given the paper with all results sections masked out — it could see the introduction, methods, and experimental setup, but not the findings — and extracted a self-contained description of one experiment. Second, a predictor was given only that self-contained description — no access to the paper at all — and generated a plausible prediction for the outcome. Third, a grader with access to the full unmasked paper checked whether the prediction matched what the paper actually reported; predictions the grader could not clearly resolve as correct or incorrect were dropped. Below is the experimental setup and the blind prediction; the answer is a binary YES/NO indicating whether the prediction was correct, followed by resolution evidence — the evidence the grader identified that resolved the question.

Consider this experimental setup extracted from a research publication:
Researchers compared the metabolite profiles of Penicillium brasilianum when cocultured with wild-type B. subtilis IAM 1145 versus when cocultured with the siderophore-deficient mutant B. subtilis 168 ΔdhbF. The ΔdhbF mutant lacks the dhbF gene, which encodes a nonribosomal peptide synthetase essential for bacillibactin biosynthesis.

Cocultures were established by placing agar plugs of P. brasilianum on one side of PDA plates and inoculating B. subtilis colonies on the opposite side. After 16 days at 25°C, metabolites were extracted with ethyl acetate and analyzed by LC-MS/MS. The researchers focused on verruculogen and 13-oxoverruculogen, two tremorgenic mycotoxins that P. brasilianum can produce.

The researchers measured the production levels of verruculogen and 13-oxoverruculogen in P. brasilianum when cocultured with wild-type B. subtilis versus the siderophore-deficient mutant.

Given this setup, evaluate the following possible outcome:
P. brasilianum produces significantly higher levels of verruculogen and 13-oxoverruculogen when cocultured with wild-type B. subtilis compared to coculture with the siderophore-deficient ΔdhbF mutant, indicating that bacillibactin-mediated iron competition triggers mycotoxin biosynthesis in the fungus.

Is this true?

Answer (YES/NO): NO